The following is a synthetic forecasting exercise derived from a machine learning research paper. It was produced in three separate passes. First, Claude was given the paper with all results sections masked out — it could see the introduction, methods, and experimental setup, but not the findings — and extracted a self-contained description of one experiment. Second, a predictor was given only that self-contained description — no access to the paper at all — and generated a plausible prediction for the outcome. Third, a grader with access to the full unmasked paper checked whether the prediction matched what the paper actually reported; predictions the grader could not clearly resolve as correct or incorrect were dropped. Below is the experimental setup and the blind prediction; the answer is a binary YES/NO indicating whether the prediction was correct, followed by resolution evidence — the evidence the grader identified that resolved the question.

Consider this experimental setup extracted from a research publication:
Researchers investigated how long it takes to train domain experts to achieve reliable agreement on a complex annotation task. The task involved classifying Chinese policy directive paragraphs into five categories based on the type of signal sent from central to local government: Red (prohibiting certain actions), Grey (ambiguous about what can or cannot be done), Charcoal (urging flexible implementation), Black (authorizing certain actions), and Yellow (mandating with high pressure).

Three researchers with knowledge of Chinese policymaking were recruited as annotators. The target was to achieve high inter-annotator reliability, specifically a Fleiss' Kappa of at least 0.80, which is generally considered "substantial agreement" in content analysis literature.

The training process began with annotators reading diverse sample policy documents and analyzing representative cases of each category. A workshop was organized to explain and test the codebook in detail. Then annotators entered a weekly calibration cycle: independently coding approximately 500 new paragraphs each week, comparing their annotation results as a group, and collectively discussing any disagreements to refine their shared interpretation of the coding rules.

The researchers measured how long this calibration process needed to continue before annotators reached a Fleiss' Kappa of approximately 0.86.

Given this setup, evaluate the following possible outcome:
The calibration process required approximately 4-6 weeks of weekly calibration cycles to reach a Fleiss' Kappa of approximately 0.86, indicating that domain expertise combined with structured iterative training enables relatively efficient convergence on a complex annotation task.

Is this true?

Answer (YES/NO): NO